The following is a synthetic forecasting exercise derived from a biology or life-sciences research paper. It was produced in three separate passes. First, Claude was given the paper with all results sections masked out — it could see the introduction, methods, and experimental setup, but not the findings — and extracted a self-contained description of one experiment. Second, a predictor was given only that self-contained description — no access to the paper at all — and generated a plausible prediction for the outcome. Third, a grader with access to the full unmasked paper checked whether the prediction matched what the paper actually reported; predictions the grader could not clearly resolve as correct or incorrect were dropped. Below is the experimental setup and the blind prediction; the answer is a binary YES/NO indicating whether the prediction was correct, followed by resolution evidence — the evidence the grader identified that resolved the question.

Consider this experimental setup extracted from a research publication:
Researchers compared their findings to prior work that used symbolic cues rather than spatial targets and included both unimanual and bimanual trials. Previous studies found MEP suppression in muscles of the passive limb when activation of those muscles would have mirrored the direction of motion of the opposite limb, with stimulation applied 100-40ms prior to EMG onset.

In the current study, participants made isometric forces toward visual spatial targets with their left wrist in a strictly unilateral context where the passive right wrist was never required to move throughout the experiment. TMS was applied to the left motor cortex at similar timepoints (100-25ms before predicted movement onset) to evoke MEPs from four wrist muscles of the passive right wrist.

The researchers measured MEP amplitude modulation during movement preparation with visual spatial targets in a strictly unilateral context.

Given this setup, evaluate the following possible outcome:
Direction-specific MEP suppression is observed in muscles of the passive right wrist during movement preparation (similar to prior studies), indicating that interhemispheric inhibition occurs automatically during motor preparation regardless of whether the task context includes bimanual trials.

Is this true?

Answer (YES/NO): NO